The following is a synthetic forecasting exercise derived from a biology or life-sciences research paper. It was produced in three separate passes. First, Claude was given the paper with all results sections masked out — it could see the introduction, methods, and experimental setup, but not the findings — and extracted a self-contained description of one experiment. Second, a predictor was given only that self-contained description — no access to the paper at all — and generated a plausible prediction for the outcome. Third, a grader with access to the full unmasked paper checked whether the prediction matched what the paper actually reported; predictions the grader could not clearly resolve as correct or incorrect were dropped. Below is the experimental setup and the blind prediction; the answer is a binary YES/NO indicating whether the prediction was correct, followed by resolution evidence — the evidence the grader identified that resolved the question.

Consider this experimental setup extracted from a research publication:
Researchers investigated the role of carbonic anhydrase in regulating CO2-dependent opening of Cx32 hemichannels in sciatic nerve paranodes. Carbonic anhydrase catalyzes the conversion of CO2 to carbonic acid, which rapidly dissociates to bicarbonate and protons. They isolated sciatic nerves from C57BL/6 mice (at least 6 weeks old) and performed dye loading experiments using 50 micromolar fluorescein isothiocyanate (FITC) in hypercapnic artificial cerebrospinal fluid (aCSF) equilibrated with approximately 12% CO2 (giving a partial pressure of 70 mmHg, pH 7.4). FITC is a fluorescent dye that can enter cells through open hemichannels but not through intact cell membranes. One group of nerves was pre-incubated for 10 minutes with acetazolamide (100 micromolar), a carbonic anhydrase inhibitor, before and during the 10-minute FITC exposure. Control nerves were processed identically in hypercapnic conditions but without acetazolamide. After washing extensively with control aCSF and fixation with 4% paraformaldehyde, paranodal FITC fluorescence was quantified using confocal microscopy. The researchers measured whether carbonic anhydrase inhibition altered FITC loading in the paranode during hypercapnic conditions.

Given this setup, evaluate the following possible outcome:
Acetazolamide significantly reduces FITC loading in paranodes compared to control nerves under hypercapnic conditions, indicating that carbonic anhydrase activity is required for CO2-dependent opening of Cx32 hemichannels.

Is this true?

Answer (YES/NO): NO